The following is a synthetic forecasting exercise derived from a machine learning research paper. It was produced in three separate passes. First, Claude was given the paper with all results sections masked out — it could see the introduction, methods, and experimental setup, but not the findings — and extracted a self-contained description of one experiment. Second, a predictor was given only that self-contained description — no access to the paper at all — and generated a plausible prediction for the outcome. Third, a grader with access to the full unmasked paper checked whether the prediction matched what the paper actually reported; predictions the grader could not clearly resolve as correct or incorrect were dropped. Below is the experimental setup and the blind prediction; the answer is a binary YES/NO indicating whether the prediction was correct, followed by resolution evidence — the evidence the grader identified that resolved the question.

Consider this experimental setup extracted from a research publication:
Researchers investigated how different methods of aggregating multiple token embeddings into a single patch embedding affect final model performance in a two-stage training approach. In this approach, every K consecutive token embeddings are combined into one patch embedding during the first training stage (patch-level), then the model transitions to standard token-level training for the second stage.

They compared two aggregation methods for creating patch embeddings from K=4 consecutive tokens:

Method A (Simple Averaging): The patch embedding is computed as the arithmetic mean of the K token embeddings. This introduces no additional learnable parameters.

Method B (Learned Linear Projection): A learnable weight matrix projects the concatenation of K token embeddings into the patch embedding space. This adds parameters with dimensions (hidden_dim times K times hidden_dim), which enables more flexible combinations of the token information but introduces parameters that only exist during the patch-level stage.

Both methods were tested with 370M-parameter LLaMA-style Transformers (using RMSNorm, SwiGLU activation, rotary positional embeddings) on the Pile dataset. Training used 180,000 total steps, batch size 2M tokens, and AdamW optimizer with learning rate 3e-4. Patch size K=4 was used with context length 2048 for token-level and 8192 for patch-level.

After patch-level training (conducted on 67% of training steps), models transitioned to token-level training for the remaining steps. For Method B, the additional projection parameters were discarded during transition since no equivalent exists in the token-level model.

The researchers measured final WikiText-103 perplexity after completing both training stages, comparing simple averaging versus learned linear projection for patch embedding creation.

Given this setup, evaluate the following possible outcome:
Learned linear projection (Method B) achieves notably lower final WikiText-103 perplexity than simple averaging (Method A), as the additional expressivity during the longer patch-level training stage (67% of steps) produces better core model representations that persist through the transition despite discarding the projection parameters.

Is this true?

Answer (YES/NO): NO